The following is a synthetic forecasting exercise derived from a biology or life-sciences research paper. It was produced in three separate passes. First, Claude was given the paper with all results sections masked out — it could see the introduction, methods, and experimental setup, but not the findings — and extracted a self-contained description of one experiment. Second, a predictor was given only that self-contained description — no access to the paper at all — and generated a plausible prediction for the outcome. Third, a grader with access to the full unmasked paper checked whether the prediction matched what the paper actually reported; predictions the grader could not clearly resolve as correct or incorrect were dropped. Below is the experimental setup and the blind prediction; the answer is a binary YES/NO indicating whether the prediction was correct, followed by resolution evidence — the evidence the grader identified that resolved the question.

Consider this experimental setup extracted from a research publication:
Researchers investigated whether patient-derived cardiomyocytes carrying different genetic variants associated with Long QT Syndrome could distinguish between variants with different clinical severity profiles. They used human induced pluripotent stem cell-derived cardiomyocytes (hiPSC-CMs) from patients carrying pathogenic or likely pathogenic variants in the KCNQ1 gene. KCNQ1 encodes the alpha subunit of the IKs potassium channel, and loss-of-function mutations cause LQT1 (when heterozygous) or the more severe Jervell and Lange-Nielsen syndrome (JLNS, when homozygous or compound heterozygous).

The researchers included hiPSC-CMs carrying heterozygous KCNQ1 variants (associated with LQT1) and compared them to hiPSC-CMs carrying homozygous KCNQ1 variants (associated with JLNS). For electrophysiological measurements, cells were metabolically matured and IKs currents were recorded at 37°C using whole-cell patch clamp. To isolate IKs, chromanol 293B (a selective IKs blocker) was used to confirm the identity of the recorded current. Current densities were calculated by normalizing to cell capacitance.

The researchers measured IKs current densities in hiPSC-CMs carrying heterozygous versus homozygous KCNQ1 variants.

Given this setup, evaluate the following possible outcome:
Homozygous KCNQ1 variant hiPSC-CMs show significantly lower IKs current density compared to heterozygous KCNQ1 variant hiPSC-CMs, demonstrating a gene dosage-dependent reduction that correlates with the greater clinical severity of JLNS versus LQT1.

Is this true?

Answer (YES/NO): NO